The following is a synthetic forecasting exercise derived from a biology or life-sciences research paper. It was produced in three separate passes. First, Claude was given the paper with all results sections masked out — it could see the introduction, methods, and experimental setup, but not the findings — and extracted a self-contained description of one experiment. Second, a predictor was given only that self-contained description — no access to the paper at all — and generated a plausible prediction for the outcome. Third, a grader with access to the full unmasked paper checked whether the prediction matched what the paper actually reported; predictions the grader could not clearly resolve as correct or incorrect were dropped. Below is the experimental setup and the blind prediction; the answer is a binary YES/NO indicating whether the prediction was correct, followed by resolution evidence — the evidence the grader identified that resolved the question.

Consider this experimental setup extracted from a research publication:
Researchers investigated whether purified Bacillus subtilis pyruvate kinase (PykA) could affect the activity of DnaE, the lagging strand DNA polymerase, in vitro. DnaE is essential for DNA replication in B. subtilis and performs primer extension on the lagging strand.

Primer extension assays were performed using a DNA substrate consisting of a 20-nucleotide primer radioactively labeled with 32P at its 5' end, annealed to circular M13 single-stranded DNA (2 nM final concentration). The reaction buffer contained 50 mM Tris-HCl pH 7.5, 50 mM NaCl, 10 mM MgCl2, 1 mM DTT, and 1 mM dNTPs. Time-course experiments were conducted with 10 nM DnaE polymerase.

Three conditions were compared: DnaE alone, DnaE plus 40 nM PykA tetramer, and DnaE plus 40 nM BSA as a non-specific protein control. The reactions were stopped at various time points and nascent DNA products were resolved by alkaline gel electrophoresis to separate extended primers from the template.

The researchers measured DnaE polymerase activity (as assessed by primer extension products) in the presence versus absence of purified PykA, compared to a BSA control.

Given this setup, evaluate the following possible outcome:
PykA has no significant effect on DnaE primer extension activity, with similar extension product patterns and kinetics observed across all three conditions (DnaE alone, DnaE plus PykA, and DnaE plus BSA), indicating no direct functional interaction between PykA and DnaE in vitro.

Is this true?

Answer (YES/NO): NO